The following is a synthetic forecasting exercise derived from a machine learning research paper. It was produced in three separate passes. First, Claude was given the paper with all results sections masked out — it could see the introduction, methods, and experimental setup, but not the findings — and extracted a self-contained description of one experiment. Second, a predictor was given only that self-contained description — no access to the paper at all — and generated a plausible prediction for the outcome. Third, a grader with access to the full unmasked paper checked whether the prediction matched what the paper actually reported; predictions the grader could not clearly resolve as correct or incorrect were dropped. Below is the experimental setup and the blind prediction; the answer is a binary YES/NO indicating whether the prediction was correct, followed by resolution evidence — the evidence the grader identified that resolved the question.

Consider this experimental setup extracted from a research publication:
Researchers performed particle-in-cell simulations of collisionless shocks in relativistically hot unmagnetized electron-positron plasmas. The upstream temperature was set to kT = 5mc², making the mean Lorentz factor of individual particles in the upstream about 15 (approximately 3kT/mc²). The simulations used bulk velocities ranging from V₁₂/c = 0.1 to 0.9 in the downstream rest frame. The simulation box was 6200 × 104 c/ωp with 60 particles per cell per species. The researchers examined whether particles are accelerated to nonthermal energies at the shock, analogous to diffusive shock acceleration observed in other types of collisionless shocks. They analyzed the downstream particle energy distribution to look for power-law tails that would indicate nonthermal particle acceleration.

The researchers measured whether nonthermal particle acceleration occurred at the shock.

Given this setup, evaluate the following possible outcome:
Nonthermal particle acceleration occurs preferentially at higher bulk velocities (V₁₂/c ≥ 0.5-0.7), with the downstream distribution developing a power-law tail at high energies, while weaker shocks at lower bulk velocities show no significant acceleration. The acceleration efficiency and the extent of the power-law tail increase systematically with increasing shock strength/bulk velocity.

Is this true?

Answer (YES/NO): NO